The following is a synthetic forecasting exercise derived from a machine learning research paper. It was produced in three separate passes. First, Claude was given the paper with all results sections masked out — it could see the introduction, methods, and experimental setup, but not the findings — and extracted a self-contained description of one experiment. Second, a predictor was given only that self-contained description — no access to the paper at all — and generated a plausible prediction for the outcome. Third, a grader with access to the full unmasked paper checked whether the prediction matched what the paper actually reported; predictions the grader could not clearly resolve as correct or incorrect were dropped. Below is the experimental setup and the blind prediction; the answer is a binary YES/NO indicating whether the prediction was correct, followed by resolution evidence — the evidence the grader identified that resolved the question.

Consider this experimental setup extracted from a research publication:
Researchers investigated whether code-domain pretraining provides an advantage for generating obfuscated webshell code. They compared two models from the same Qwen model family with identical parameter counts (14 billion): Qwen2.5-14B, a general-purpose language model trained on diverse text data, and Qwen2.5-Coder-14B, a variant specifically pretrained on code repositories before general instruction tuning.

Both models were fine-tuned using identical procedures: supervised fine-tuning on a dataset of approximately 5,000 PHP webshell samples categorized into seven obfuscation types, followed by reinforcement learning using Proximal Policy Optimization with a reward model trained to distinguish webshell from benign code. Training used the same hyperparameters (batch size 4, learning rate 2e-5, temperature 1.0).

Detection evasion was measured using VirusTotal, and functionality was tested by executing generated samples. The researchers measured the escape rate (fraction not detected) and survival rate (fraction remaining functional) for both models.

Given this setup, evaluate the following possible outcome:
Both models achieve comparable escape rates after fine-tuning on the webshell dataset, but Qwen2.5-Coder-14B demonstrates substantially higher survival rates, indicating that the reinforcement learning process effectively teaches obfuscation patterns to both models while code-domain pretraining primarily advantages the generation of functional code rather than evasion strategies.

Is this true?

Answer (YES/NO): NO